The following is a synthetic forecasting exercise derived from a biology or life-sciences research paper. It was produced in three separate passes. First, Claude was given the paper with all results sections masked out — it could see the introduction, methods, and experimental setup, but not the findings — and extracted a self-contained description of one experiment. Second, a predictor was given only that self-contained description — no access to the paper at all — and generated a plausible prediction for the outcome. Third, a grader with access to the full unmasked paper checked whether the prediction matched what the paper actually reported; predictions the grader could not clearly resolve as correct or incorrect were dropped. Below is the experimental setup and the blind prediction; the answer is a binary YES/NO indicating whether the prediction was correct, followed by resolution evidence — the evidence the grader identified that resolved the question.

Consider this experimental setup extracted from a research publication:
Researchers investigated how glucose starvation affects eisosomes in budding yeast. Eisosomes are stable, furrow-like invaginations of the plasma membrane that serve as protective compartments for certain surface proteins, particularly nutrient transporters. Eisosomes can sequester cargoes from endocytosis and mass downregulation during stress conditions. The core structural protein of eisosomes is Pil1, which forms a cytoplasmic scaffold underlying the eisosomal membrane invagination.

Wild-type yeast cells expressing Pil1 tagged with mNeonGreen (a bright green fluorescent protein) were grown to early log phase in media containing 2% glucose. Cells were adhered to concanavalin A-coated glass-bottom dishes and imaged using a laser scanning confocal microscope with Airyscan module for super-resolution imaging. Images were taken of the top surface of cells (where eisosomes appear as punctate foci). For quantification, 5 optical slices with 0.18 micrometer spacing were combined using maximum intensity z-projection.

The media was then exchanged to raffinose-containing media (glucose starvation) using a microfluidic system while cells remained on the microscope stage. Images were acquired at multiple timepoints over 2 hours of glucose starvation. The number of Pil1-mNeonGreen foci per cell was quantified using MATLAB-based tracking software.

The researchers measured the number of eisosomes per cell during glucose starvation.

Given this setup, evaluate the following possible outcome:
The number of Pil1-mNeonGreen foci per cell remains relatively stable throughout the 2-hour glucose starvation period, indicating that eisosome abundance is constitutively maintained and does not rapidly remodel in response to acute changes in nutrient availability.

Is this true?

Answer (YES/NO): YES